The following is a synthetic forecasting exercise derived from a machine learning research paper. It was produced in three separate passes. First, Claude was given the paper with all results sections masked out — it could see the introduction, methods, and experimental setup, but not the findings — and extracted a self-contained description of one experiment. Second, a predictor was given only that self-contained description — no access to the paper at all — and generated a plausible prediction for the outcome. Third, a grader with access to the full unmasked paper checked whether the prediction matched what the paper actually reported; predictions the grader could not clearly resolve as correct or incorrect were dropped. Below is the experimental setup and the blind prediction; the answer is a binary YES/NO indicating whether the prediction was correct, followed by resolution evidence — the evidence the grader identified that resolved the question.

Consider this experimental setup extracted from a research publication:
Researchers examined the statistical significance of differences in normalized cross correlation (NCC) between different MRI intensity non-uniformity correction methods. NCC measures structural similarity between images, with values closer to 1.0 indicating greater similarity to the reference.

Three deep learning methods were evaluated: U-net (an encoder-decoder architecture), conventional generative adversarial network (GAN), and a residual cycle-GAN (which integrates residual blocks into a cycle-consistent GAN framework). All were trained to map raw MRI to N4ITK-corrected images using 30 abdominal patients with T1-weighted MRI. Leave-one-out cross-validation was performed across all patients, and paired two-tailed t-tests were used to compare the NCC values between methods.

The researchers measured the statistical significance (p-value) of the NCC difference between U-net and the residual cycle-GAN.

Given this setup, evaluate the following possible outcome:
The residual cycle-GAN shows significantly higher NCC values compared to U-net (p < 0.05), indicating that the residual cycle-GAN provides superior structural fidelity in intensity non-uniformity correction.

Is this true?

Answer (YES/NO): NO